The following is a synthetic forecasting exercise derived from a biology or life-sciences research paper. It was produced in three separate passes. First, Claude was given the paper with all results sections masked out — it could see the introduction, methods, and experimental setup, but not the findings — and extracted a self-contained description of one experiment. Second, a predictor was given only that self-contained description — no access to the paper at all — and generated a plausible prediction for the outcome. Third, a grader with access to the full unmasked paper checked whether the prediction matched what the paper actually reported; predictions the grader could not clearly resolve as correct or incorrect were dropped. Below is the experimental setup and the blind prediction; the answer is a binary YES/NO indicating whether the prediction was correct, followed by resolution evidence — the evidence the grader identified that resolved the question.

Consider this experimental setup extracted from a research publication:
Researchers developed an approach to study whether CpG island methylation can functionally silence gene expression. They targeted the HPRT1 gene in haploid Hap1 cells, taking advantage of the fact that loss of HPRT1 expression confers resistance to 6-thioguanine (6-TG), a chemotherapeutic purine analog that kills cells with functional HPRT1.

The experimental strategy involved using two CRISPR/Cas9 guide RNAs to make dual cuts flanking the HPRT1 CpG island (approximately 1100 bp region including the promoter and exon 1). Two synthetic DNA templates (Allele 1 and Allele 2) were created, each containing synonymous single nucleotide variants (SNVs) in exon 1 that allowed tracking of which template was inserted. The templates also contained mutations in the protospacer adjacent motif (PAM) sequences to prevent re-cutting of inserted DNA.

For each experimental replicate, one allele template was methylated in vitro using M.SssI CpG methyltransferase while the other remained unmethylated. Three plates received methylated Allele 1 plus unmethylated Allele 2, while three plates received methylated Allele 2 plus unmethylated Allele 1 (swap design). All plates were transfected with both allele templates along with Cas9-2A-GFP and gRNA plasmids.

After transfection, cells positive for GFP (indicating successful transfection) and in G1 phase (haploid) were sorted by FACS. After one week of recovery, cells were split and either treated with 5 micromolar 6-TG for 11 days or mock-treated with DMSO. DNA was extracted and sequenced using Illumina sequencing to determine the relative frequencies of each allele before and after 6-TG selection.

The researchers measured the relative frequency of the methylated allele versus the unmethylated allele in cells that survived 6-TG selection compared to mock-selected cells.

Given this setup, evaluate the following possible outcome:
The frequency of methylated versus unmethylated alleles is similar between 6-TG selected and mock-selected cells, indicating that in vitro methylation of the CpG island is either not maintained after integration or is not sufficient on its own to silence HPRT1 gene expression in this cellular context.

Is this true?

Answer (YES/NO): NO